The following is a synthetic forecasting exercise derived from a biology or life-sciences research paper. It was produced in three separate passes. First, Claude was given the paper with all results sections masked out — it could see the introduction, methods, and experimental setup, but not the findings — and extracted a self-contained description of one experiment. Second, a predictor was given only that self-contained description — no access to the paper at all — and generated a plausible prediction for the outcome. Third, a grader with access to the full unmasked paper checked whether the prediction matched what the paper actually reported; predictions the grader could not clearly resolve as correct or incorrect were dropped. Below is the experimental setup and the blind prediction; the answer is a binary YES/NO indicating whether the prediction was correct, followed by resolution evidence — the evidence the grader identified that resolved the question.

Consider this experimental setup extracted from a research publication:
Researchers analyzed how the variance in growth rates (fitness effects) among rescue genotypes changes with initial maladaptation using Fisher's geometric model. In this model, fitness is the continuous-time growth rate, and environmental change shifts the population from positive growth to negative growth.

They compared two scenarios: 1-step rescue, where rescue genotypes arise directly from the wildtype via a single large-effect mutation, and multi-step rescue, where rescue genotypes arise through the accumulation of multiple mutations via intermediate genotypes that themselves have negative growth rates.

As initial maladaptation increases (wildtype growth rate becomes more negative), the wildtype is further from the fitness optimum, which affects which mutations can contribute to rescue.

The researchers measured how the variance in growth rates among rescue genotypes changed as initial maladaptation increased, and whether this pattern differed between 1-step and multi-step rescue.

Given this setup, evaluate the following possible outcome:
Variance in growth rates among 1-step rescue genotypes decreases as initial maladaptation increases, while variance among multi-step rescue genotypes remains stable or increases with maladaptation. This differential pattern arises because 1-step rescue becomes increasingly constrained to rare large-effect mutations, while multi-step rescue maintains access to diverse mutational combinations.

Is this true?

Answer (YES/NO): YES